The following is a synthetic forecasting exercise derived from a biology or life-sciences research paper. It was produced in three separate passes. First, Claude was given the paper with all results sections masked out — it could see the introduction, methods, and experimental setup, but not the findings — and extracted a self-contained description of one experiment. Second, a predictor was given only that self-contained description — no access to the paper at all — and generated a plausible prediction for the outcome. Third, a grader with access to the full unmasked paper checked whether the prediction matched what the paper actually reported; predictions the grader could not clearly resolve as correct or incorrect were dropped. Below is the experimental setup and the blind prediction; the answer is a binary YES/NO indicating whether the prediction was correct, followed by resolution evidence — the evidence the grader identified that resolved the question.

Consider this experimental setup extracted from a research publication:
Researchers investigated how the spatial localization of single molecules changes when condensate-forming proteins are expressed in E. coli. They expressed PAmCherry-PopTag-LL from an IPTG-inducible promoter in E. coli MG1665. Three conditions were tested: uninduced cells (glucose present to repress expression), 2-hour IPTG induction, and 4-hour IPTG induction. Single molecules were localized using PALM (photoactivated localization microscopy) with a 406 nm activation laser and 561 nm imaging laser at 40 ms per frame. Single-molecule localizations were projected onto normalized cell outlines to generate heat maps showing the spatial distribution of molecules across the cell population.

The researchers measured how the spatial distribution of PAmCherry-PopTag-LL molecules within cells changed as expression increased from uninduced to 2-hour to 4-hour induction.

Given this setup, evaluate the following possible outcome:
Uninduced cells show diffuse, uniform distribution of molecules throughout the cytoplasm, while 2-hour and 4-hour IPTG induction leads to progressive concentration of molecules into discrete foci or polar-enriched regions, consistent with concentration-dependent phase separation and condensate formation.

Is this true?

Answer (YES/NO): YES